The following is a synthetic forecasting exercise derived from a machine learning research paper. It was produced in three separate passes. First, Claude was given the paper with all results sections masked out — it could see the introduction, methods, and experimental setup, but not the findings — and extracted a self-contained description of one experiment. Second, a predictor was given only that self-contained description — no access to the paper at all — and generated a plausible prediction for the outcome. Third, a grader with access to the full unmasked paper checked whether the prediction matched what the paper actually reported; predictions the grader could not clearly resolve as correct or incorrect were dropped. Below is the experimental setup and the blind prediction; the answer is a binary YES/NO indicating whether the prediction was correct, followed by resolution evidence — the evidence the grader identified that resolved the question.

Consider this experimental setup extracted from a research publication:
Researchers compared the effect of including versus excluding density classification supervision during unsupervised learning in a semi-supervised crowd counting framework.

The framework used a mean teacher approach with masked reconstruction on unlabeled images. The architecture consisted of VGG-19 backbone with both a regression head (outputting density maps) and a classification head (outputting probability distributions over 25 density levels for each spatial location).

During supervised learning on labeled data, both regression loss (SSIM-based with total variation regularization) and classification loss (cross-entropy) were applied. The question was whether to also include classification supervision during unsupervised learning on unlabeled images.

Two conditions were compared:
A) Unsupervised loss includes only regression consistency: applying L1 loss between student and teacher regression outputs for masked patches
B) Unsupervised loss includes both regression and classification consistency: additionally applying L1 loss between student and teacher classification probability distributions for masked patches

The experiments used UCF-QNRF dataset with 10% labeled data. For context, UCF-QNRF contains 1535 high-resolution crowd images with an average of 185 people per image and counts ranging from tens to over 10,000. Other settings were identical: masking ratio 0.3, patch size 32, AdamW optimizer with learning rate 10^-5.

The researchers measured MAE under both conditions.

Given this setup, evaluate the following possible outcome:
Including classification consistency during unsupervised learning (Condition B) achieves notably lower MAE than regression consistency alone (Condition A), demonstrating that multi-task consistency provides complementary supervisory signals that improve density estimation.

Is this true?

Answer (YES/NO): YES